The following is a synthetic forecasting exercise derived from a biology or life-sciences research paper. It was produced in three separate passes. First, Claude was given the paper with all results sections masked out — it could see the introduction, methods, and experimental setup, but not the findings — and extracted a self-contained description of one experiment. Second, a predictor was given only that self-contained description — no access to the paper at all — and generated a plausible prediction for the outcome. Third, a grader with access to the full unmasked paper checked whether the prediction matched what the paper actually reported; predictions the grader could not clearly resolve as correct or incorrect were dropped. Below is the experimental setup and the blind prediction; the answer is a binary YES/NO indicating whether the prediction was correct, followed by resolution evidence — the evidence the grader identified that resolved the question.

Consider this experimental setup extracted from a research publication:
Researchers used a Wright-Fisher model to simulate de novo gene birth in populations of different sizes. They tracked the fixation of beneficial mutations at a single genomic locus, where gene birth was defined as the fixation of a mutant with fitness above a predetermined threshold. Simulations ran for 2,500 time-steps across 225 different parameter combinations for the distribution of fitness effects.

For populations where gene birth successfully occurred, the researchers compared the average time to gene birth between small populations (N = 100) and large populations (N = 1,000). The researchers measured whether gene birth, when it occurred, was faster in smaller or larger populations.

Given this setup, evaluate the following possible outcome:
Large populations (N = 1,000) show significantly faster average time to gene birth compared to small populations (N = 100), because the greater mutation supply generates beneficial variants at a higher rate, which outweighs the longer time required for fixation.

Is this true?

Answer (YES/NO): NO